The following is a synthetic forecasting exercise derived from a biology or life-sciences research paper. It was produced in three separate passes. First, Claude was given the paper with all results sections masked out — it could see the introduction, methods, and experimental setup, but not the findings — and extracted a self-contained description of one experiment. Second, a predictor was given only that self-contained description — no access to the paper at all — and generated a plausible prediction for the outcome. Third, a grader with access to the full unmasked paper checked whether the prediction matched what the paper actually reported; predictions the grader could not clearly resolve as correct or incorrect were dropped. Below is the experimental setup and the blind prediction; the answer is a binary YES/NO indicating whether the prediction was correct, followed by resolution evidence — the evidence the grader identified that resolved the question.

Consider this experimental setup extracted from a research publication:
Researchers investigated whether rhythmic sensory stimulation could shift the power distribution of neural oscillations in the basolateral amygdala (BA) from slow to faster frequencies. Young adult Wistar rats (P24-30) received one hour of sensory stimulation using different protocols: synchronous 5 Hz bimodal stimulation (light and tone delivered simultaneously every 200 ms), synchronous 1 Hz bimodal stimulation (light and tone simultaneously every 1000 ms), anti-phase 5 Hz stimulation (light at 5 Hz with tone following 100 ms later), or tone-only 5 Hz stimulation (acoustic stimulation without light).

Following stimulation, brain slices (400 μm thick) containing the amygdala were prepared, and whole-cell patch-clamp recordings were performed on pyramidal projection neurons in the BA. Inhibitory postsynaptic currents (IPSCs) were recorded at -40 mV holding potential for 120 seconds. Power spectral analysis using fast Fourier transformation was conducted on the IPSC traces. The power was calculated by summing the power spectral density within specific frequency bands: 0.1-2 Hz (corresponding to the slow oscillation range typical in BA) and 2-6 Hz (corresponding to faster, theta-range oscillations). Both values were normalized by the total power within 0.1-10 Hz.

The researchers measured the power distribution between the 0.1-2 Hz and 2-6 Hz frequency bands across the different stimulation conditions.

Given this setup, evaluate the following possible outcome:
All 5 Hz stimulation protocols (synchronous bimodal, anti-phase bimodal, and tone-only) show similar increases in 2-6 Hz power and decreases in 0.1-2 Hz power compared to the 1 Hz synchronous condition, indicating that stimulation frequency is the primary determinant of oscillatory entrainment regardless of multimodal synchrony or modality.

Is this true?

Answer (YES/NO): NO